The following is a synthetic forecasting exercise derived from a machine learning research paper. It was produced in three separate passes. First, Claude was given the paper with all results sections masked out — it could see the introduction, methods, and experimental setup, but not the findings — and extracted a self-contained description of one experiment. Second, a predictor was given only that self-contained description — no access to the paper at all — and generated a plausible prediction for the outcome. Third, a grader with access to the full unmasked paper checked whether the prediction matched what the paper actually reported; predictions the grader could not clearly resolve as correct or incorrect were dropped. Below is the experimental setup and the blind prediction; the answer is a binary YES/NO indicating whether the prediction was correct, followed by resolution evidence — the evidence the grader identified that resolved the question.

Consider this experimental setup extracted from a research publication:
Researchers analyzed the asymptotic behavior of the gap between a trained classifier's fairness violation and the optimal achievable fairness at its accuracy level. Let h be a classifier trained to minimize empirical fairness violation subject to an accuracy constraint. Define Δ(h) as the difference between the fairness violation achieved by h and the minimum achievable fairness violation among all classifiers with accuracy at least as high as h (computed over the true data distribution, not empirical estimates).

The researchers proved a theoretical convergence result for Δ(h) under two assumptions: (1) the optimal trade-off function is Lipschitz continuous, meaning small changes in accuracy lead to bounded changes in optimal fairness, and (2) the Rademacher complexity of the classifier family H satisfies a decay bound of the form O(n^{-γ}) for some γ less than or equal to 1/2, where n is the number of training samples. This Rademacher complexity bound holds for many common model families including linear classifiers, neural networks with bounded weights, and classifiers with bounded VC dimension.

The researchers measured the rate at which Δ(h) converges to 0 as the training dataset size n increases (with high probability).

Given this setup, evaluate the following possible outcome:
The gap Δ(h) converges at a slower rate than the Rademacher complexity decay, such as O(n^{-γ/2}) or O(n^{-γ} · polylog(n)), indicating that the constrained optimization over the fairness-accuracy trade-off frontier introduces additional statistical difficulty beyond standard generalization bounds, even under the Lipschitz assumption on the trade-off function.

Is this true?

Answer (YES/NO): NO